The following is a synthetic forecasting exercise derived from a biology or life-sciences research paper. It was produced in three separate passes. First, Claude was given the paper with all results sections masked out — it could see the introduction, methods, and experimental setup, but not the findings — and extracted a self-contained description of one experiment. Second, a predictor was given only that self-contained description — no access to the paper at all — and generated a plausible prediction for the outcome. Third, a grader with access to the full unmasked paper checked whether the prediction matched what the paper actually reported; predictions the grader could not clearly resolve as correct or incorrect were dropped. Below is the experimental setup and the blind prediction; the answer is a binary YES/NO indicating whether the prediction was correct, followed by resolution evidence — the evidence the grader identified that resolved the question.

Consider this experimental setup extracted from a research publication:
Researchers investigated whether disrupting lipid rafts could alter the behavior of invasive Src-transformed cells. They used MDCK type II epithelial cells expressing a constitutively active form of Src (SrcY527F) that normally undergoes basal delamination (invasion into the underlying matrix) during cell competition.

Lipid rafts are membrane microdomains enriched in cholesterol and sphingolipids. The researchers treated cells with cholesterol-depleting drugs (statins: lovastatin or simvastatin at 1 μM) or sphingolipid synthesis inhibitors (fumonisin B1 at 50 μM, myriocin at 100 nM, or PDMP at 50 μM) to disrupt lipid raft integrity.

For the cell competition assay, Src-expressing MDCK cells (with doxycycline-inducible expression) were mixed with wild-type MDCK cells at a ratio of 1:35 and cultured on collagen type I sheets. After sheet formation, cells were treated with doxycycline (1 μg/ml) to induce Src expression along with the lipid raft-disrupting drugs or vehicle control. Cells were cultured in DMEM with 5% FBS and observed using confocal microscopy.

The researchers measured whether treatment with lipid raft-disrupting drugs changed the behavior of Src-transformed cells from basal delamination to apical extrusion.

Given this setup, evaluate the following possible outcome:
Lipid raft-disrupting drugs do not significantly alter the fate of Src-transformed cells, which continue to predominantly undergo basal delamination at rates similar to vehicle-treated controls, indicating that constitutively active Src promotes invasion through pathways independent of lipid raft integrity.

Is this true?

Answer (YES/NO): NO